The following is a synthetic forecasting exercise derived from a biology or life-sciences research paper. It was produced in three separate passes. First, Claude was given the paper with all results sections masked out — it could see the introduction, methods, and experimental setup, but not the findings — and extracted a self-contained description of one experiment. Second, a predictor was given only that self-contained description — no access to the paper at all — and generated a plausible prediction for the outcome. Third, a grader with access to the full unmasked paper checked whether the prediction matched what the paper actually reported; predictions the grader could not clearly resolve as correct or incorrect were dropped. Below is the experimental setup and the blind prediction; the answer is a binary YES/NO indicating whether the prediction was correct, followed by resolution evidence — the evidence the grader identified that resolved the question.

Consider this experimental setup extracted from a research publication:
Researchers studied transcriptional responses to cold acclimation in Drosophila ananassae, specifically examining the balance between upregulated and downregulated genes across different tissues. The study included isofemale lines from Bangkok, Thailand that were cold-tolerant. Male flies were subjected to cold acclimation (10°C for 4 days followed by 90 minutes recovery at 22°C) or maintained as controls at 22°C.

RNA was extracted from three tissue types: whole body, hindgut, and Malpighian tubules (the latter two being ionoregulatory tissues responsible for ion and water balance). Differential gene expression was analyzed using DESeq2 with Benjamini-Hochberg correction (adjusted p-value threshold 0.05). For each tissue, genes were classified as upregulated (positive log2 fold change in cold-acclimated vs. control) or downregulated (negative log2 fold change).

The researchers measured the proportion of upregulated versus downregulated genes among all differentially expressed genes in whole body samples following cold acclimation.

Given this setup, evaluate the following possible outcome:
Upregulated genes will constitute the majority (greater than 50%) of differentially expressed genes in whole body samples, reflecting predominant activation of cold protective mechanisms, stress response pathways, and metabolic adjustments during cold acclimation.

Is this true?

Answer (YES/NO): NO